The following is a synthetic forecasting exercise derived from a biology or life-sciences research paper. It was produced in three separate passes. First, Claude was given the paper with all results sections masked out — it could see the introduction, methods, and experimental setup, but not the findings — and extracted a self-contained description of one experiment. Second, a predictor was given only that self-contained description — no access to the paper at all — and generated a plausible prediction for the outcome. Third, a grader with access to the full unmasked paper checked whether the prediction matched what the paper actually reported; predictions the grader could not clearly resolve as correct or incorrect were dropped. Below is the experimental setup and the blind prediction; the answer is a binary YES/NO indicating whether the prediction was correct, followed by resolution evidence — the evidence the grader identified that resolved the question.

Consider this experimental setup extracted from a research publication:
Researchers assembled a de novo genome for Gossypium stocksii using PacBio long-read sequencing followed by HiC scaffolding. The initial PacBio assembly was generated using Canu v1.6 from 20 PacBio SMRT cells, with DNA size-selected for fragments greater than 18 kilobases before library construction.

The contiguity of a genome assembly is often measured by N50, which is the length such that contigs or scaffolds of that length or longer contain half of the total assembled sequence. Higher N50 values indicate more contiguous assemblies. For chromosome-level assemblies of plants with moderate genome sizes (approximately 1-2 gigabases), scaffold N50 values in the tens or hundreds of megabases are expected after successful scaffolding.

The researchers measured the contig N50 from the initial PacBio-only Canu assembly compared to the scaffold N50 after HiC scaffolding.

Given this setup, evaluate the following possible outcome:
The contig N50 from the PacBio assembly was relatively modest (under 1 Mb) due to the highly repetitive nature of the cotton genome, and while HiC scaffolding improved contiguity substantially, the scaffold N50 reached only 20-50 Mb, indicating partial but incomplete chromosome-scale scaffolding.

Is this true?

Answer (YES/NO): NO